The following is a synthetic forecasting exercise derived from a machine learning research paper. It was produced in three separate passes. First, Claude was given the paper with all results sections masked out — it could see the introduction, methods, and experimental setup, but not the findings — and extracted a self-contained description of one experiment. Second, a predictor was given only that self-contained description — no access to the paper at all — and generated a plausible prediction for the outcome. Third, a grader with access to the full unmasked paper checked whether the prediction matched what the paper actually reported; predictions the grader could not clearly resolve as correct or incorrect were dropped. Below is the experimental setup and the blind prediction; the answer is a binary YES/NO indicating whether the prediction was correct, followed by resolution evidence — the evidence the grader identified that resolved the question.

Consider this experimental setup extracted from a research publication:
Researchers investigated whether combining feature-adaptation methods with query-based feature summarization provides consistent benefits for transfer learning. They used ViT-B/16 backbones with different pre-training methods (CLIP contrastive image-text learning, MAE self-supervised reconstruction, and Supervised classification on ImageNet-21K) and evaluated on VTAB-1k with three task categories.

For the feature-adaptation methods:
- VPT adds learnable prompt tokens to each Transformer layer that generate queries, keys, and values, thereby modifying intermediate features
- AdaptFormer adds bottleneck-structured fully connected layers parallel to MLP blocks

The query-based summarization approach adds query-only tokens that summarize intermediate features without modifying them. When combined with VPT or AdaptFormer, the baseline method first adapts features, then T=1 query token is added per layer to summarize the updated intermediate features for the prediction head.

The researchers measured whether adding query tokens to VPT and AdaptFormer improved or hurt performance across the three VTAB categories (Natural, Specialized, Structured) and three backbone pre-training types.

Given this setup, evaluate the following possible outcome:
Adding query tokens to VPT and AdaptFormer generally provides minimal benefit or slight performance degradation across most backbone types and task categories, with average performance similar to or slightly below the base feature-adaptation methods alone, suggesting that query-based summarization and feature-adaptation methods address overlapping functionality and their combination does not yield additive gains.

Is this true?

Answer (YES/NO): NO